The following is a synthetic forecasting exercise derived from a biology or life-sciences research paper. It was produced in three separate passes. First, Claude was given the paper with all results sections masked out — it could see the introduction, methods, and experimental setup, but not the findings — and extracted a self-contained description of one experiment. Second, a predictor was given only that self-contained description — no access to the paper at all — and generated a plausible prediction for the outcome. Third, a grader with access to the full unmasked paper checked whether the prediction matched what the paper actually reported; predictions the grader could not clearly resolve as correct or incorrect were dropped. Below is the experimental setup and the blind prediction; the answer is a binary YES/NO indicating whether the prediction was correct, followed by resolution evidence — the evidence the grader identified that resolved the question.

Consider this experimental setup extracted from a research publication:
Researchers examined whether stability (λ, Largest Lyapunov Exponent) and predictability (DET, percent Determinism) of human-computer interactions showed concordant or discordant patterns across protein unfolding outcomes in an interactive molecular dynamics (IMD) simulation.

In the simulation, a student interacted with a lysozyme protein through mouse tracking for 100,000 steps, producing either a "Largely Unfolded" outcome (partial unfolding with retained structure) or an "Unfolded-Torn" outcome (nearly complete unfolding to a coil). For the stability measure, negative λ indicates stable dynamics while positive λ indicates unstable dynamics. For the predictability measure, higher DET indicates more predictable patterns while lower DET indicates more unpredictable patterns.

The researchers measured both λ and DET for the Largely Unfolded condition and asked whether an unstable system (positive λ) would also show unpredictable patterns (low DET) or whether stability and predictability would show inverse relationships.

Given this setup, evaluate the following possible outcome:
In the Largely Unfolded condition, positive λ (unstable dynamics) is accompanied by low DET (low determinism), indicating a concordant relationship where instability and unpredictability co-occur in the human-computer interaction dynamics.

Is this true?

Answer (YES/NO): YES